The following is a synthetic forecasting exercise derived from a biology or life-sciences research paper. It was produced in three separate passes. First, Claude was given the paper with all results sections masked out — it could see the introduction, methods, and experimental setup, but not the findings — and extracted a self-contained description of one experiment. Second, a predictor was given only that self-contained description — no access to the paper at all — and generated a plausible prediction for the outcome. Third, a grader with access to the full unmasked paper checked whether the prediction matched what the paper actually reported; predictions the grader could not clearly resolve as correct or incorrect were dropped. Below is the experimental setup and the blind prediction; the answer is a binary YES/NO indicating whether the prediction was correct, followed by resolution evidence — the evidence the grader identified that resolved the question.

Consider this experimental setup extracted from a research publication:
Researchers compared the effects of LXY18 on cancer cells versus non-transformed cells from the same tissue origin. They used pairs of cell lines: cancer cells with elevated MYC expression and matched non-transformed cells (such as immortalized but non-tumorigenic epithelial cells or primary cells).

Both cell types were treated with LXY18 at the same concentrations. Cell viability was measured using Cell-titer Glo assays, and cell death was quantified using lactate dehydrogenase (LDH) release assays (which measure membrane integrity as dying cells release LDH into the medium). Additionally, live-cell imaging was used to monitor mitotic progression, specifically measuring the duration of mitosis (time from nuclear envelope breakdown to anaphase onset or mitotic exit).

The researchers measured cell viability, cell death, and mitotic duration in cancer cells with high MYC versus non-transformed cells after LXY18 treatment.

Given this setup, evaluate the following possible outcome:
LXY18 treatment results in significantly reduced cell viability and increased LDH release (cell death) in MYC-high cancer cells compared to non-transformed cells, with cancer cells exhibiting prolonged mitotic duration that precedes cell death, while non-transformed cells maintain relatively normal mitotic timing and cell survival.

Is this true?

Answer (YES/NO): NO